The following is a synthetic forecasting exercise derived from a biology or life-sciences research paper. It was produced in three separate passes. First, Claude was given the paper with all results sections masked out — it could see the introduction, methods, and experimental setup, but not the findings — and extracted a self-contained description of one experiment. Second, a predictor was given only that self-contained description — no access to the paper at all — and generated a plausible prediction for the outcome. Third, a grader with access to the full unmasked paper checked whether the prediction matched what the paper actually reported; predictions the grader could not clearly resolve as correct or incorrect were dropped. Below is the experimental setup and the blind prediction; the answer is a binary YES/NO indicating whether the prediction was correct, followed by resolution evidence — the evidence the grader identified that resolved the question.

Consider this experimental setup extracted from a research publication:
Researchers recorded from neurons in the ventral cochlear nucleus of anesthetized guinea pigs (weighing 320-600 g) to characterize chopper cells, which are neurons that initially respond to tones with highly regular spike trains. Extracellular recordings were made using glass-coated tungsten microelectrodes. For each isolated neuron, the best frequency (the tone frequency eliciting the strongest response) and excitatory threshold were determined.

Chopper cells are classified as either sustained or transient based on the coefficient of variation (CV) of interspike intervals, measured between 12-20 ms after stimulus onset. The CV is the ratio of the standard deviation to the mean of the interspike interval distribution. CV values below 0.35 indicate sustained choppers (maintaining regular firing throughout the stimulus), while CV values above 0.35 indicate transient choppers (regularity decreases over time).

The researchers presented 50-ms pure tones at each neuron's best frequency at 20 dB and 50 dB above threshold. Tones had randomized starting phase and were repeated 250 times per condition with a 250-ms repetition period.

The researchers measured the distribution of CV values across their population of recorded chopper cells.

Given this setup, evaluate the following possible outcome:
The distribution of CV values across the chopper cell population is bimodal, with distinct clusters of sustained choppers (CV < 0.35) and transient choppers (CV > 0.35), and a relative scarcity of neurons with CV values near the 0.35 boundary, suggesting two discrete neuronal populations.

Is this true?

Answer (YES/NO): NO